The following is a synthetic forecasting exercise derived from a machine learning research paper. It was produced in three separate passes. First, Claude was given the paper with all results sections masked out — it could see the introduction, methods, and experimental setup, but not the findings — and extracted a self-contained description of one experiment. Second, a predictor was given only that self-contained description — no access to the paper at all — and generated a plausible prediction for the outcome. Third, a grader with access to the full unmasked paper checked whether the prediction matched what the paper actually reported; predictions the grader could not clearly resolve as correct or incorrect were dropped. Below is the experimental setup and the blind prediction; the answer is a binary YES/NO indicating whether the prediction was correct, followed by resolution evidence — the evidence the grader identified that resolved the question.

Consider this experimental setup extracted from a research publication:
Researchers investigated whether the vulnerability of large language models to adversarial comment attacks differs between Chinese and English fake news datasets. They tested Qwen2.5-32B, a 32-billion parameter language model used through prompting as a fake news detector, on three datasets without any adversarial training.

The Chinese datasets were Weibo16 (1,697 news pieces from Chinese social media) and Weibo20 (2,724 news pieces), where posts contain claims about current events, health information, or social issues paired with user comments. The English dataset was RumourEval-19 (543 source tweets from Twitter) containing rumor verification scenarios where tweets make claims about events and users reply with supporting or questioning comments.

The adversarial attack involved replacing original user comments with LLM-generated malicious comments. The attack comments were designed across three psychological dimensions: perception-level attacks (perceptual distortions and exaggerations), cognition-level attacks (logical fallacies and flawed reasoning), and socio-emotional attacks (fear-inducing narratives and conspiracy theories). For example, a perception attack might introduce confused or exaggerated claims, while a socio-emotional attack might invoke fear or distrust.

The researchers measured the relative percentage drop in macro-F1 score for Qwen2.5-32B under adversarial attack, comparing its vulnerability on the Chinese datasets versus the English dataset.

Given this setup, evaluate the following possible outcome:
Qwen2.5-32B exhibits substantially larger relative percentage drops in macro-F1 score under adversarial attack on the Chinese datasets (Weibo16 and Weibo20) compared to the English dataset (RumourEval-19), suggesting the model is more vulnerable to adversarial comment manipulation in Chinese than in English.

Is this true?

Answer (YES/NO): YES